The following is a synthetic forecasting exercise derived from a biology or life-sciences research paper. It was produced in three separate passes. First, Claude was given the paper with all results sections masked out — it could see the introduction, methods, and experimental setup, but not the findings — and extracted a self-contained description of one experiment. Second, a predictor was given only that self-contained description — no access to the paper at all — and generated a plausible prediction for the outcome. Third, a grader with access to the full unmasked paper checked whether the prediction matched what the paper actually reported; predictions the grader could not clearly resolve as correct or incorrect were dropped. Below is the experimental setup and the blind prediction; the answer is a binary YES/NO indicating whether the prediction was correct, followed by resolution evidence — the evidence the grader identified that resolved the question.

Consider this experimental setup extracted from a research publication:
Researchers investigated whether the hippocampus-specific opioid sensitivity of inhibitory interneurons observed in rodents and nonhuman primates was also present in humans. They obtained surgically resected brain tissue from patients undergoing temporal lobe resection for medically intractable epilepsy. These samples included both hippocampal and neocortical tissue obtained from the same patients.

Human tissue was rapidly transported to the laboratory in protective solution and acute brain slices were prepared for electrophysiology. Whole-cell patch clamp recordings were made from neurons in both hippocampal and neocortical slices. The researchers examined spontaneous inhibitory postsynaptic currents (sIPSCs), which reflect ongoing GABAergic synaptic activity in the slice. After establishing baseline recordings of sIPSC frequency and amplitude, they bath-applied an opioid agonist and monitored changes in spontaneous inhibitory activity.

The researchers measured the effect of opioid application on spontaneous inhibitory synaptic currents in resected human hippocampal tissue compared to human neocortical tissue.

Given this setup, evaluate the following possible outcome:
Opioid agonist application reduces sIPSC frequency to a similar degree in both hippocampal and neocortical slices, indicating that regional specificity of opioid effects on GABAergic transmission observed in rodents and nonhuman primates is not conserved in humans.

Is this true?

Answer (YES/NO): NO